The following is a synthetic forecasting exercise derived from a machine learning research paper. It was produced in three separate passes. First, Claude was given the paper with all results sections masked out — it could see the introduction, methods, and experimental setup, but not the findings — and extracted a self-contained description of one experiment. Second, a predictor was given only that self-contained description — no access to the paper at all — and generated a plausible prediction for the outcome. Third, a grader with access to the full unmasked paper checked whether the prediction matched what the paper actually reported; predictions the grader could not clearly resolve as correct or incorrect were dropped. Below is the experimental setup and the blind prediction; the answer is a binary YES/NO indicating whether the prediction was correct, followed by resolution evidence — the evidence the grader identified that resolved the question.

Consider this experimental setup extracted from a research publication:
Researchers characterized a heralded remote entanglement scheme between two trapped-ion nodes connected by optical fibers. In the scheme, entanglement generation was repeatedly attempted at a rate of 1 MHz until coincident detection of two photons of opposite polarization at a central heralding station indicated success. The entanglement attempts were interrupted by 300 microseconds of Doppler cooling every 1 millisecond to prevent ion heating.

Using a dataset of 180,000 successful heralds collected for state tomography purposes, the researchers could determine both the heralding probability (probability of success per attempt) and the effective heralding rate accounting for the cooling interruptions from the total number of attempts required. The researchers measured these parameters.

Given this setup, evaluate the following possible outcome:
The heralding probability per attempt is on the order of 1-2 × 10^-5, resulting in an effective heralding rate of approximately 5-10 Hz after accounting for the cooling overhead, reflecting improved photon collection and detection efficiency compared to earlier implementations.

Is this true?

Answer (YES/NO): NO